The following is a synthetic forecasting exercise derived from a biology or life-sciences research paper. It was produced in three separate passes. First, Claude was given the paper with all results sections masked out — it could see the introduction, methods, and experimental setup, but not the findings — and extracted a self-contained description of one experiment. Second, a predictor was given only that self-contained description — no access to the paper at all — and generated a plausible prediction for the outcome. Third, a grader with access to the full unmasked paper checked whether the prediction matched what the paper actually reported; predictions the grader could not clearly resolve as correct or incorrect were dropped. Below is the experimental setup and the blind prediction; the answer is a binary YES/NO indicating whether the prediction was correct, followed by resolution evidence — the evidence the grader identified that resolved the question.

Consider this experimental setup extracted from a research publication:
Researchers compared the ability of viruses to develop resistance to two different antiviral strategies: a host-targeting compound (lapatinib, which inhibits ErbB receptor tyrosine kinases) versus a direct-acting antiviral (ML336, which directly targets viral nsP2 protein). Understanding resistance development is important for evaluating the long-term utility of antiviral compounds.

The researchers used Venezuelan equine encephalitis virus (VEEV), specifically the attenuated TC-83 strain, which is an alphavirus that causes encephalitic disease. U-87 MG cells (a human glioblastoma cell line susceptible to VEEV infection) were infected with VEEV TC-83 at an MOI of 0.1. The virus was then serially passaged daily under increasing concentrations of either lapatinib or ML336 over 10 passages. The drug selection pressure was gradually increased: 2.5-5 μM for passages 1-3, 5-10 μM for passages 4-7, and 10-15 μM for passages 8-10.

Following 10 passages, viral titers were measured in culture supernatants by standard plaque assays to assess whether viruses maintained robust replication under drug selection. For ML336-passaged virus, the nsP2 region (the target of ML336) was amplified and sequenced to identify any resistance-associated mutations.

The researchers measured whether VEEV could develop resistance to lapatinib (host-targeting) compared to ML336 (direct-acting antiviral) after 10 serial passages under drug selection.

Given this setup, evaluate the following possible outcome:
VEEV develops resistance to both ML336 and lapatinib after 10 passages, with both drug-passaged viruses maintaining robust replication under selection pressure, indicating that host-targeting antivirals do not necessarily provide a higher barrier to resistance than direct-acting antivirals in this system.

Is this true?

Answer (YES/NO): NO